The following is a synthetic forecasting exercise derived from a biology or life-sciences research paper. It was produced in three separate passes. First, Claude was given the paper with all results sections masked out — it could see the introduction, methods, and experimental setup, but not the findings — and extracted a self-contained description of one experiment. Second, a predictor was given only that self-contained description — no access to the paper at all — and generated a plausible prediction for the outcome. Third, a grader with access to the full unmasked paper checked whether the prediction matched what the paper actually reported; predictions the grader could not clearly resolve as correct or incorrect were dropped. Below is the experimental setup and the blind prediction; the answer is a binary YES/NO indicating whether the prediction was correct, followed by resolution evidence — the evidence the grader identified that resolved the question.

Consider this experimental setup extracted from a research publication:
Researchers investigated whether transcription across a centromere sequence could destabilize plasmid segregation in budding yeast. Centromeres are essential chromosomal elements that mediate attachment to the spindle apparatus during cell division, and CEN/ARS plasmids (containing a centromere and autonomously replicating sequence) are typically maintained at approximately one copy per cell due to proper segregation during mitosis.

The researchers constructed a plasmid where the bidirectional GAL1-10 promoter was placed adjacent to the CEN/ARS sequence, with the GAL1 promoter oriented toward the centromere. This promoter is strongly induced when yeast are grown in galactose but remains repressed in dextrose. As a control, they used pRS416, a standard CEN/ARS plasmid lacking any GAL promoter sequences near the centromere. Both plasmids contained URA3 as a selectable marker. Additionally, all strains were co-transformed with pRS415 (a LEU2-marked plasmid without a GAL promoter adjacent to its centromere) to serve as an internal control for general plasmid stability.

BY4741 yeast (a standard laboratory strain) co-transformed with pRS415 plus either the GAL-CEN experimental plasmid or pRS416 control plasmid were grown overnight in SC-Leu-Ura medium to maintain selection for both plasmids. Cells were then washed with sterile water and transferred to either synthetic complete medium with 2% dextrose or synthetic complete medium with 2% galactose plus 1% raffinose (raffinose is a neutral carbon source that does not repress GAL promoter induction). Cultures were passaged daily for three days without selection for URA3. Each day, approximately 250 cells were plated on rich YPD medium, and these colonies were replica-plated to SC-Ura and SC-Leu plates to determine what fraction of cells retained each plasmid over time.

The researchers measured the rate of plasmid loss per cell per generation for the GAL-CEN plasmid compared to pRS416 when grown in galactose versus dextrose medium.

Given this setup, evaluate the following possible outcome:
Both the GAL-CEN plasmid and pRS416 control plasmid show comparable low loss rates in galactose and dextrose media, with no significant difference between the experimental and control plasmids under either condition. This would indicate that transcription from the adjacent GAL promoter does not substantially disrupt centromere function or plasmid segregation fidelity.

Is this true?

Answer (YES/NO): NO